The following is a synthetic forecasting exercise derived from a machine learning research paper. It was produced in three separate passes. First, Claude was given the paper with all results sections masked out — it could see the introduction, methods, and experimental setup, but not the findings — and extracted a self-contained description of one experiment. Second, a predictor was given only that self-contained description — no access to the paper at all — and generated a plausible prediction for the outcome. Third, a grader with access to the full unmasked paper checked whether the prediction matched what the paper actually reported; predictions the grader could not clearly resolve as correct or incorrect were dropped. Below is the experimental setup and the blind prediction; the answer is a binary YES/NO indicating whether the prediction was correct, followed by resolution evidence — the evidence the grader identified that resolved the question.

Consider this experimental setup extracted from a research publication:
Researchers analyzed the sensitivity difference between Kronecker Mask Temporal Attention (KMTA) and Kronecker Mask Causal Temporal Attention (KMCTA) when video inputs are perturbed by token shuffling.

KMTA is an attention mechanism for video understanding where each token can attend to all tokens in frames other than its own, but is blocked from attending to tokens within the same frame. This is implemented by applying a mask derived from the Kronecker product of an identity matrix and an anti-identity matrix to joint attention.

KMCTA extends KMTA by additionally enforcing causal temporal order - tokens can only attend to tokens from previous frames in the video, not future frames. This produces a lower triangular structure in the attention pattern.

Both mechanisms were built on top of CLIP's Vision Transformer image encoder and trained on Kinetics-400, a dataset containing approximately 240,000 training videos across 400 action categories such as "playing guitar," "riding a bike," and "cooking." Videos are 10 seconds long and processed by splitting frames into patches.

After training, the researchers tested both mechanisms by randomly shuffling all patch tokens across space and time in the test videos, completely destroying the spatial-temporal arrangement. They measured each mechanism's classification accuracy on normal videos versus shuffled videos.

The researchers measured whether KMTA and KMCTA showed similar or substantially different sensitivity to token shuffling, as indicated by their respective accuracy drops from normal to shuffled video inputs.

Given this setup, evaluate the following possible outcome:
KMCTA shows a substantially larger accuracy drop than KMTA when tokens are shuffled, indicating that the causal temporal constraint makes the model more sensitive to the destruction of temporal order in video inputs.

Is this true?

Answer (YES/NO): NO